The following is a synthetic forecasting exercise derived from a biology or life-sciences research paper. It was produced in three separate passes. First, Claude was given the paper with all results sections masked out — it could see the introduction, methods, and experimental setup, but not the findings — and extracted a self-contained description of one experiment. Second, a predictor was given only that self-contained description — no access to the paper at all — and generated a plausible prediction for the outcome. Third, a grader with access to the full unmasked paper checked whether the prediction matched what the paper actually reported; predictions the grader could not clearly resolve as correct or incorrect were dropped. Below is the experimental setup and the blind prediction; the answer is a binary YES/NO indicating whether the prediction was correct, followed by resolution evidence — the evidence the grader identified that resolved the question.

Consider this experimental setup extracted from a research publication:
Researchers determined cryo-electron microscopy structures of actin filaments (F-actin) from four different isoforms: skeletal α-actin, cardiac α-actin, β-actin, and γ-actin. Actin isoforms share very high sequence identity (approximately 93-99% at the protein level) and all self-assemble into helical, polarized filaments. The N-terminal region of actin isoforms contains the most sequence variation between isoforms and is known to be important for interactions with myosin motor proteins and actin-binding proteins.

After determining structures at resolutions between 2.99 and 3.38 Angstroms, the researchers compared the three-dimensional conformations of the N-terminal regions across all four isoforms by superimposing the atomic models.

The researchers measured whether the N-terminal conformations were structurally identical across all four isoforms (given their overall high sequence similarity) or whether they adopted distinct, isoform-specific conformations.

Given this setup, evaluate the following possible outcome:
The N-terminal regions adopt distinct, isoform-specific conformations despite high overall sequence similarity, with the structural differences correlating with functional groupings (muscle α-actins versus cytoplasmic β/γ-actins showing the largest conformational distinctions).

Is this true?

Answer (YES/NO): YES